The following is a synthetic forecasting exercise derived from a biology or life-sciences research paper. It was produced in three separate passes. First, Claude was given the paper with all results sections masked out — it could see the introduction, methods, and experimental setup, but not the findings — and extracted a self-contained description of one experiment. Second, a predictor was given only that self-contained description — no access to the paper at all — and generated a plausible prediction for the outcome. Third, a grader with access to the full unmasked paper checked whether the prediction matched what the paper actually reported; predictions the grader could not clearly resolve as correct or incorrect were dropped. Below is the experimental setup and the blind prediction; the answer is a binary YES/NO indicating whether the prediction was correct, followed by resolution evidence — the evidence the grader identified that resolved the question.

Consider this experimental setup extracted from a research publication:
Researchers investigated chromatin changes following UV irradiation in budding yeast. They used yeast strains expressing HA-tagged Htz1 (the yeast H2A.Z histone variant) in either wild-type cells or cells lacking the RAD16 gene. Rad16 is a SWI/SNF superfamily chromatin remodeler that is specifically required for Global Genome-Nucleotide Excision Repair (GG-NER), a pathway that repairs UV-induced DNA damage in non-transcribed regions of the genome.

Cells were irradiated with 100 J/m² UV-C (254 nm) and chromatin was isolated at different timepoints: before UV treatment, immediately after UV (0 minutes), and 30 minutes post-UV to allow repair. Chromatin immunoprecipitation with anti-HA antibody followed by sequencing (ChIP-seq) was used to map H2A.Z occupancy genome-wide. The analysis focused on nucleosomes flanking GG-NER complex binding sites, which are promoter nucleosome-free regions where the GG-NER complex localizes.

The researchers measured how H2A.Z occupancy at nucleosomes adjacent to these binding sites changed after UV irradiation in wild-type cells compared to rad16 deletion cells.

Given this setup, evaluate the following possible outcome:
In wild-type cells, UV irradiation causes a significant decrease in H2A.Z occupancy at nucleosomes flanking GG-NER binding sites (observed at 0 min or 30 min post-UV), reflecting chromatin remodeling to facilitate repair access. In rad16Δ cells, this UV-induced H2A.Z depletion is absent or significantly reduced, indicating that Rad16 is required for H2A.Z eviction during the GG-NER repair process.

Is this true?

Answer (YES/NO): YES